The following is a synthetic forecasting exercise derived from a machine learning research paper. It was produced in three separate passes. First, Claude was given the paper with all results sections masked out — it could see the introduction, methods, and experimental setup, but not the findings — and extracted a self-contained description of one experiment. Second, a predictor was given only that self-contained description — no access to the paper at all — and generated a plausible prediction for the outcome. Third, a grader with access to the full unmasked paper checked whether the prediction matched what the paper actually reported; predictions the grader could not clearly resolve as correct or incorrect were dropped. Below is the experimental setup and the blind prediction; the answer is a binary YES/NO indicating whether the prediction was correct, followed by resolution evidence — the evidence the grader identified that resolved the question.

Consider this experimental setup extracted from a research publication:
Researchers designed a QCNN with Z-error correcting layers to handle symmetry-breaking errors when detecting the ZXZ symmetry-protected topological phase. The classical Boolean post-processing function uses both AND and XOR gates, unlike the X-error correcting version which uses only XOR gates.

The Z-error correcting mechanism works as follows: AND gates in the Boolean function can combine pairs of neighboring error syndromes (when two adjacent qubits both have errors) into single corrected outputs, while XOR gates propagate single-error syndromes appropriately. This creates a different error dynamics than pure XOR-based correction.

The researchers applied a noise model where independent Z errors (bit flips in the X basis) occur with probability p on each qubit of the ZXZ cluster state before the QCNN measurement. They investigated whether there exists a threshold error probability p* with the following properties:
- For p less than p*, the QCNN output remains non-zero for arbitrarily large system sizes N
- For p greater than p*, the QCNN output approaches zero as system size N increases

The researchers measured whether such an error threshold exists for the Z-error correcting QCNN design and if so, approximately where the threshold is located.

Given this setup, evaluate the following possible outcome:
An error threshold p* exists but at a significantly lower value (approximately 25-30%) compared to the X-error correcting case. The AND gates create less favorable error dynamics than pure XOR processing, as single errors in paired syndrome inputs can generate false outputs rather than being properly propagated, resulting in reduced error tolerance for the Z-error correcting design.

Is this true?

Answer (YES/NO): NO